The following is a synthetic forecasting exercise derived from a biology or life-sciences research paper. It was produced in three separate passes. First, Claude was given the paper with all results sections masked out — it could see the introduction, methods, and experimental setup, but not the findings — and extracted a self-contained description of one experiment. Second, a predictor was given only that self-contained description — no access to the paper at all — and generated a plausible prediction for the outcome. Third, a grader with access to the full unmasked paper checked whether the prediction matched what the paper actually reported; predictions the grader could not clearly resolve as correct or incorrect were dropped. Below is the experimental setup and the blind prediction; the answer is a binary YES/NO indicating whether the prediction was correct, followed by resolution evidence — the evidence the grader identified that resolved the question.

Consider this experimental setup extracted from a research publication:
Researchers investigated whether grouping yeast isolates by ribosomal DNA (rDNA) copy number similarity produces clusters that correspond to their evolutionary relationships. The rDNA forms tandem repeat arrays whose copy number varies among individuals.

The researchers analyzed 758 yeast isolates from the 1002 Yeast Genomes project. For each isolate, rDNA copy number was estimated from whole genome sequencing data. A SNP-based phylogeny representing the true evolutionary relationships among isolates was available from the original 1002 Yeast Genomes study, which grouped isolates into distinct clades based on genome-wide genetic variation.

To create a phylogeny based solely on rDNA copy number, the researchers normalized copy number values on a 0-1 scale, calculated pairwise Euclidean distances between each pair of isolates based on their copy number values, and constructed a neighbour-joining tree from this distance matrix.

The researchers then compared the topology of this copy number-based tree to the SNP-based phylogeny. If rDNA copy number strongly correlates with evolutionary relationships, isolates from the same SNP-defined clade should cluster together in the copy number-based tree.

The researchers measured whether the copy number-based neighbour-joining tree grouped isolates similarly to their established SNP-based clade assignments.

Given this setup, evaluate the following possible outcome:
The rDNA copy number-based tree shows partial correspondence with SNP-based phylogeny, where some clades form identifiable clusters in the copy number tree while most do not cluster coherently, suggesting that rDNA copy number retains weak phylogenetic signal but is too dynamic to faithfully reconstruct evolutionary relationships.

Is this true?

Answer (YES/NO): YES